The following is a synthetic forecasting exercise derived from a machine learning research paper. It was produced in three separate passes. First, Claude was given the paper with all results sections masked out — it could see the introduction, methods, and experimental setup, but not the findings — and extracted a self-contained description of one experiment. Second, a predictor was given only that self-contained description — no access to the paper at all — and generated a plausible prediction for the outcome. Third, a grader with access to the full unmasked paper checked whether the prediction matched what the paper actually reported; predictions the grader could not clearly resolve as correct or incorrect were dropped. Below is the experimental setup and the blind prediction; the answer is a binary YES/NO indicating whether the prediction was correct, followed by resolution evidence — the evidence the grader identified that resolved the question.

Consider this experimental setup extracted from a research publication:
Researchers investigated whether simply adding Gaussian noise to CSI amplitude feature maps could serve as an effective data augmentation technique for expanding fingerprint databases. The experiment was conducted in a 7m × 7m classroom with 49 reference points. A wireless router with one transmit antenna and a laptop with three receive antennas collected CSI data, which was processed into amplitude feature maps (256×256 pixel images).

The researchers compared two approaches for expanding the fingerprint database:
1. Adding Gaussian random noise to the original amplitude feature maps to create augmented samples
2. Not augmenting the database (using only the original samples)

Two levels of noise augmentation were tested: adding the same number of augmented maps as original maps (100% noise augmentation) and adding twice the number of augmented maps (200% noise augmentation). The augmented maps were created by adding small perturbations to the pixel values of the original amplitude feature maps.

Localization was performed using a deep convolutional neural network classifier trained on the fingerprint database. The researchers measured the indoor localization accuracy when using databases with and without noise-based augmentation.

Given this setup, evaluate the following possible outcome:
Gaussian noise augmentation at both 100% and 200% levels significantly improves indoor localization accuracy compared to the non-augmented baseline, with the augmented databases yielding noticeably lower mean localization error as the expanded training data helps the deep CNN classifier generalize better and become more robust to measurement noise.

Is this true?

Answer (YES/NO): NO